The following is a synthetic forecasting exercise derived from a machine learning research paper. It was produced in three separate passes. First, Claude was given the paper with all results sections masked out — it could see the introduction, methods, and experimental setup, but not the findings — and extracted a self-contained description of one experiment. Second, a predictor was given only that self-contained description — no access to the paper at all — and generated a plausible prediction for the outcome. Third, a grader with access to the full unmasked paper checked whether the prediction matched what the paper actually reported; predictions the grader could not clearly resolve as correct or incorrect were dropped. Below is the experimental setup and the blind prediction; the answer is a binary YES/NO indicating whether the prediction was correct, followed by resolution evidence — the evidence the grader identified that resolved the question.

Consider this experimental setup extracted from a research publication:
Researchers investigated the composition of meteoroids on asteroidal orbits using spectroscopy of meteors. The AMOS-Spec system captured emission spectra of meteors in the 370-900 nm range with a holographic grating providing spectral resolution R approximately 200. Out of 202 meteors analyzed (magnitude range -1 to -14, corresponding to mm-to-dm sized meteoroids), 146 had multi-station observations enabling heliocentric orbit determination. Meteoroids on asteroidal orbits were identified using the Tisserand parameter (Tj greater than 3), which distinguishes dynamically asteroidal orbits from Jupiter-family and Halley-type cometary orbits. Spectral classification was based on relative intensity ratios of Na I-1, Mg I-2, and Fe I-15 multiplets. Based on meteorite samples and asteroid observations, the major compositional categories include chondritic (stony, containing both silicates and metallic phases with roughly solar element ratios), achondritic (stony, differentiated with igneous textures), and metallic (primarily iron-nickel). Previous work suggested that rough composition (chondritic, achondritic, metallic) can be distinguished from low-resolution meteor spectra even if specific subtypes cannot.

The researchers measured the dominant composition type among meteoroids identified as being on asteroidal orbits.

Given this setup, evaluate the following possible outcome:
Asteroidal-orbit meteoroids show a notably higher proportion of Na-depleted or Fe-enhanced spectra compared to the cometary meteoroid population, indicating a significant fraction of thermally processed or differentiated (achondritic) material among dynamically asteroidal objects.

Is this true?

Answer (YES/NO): NO